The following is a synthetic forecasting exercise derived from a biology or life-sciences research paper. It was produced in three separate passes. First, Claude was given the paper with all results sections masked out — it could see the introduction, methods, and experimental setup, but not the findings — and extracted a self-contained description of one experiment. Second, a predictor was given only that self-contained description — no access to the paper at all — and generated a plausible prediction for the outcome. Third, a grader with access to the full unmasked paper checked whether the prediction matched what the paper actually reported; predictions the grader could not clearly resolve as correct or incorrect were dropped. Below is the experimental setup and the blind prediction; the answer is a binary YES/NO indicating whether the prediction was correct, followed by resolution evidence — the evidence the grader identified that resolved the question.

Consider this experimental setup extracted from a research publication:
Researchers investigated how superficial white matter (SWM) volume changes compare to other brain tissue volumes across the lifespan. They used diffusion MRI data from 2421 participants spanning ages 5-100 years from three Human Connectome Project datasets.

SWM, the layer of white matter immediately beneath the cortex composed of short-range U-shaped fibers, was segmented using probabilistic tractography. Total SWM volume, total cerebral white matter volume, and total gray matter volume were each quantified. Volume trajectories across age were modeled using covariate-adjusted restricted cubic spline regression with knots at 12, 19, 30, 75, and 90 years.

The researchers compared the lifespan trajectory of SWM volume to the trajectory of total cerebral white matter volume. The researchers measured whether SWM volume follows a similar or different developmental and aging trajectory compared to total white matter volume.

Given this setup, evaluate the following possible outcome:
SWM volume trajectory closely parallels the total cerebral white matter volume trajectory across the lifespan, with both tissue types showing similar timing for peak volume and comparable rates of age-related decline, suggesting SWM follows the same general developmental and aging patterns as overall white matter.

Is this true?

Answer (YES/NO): YES